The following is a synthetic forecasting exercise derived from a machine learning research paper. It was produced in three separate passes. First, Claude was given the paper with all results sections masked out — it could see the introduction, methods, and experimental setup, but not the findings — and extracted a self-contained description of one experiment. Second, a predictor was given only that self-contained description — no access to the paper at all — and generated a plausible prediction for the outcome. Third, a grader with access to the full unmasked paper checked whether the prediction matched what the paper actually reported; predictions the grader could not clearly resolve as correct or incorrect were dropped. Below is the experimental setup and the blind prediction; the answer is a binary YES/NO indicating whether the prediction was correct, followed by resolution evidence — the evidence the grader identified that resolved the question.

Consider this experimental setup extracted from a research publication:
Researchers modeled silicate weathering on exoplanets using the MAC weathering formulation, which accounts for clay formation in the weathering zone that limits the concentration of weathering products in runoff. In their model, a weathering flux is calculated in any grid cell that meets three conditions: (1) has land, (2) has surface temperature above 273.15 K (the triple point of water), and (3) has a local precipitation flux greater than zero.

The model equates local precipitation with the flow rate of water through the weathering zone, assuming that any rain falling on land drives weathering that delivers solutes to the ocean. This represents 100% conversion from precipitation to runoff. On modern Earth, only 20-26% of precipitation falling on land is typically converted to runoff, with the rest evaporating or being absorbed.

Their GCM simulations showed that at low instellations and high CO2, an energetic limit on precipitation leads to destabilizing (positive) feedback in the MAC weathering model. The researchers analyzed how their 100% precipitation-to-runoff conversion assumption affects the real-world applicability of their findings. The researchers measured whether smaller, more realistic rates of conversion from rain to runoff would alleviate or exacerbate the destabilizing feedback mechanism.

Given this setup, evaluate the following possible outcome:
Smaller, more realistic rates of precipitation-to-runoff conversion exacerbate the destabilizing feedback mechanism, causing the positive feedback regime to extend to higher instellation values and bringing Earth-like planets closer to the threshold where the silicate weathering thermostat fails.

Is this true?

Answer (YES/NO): NO